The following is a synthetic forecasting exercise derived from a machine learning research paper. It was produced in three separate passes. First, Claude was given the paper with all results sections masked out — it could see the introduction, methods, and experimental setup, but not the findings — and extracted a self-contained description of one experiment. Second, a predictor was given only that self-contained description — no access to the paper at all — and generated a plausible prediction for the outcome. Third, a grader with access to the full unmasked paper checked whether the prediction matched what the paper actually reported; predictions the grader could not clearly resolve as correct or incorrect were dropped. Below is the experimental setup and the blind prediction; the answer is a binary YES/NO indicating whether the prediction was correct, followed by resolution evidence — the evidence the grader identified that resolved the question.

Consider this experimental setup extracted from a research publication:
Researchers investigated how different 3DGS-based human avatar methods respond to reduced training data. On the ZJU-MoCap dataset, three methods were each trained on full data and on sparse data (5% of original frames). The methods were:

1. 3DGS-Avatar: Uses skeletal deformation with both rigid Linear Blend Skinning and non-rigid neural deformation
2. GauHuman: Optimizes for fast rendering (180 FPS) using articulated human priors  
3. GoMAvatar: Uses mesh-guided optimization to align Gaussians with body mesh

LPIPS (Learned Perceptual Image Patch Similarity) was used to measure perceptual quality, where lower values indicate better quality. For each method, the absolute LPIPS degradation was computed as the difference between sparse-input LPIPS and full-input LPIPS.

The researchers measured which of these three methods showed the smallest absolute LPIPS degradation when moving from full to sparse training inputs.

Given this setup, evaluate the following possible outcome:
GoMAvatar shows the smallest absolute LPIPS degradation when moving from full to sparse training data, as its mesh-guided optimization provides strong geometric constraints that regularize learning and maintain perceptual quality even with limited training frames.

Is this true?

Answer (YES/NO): NO